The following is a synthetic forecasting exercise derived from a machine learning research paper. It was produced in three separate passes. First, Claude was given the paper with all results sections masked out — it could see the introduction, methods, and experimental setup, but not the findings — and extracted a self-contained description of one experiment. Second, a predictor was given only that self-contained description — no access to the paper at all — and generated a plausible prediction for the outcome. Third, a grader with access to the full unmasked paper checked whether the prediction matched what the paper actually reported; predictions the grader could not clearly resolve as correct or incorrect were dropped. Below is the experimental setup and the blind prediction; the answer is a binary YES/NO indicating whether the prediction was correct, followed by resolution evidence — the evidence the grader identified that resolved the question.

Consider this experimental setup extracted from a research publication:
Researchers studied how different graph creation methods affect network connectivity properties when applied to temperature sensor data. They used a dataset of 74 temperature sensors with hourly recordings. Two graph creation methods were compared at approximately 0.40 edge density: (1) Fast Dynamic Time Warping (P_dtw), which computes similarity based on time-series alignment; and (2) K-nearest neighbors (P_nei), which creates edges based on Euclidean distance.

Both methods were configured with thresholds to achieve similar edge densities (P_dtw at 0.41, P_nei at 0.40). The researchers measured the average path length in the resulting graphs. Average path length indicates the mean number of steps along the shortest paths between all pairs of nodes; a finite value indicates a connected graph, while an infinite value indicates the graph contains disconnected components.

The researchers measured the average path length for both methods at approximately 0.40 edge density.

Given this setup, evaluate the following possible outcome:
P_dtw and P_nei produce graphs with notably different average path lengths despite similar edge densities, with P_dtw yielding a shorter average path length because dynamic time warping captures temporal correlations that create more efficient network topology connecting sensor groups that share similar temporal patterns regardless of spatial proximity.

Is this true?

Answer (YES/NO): NO